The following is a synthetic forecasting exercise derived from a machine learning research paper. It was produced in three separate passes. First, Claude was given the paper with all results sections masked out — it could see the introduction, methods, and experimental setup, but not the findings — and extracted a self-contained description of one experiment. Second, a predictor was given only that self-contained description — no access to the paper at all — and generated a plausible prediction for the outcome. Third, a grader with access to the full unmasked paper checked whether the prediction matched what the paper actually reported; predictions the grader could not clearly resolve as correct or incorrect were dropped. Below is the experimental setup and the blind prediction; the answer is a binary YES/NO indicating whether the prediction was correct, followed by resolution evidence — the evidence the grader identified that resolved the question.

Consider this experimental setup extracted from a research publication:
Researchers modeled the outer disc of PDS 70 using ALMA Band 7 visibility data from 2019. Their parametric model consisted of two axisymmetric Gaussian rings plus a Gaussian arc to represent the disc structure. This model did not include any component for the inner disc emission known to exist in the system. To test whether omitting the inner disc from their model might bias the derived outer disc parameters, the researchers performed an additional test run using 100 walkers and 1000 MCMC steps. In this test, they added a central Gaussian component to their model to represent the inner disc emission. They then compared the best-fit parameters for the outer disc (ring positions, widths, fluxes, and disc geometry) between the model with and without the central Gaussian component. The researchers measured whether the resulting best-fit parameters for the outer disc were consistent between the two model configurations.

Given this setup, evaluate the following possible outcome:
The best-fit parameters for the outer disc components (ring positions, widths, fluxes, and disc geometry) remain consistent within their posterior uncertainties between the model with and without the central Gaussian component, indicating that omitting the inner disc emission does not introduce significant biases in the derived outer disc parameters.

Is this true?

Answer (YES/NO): YES